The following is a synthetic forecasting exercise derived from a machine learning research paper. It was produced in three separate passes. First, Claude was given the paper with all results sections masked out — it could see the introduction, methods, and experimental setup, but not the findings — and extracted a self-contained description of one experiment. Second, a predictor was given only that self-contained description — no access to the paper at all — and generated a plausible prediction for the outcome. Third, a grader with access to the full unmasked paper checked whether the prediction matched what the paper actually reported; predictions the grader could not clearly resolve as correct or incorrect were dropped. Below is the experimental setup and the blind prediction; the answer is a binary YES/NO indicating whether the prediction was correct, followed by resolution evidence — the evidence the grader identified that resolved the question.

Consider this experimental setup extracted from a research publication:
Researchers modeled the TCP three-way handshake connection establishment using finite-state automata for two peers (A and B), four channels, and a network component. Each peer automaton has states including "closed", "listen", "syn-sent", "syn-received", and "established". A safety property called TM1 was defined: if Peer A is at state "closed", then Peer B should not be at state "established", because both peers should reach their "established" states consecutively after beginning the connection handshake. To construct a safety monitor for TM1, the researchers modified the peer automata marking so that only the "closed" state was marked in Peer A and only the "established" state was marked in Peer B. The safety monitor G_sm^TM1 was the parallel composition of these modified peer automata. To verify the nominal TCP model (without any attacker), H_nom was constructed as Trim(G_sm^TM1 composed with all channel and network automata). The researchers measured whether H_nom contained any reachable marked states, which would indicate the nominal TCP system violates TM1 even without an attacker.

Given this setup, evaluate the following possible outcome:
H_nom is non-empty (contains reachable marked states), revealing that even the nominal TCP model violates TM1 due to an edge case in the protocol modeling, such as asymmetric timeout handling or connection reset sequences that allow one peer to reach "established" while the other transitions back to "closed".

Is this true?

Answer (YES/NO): NO